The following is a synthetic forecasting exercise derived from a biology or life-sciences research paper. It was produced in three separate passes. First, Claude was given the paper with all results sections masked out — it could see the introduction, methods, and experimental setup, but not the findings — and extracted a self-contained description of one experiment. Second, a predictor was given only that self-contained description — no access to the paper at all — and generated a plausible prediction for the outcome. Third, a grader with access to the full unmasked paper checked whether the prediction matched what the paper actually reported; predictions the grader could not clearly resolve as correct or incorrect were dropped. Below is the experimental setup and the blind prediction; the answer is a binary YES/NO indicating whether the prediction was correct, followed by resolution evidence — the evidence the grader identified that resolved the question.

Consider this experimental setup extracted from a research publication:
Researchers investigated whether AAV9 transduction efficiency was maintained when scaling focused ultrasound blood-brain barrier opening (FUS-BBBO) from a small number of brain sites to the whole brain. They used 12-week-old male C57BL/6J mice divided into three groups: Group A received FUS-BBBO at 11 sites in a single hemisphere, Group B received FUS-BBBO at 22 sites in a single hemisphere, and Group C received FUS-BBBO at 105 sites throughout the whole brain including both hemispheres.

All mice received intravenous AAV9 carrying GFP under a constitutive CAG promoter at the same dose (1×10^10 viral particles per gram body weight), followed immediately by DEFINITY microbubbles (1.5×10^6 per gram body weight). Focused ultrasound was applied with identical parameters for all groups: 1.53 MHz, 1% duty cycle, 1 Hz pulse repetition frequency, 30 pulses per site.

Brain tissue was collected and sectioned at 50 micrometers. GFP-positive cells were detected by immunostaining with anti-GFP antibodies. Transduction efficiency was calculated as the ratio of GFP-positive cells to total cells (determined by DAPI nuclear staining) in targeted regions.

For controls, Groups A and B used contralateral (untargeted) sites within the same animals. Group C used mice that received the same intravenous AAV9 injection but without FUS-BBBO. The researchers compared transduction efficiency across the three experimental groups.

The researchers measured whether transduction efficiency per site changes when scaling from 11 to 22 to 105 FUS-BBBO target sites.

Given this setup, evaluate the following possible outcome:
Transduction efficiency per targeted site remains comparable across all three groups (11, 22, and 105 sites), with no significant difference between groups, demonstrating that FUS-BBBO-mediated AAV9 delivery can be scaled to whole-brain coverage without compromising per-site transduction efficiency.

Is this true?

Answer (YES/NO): NO